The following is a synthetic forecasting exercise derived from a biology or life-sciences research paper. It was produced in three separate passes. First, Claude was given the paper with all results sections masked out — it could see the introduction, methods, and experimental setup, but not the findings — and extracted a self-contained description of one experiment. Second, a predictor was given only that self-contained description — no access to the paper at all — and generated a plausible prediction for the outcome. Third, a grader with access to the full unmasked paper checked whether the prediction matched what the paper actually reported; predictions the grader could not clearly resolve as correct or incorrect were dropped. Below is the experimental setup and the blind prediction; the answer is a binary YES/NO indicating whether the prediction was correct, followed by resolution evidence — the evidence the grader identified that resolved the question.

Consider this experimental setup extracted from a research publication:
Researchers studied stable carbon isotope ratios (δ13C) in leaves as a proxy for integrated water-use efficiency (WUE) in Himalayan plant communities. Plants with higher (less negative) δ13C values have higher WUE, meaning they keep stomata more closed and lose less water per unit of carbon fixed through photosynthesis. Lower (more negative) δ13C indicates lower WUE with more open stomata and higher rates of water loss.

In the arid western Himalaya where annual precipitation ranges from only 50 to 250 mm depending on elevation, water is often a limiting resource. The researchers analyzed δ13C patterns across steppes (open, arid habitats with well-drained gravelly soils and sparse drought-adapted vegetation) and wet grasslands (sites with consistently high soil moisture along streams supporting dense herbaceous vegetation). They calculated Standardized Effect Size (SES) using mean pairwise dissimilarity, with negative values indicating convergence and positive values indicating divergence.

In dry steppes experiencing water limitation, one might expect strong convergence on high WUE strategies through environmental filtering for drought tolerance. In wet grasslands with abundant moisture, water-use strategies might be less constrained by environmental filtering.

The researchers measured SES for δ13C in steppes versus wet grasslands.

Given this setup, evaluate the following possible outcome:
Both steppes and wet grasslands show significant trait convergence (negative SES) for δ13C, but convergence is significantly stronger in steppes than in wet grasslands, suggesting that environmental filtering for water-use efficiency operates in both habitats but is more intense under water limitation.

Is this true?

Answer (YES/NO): NO